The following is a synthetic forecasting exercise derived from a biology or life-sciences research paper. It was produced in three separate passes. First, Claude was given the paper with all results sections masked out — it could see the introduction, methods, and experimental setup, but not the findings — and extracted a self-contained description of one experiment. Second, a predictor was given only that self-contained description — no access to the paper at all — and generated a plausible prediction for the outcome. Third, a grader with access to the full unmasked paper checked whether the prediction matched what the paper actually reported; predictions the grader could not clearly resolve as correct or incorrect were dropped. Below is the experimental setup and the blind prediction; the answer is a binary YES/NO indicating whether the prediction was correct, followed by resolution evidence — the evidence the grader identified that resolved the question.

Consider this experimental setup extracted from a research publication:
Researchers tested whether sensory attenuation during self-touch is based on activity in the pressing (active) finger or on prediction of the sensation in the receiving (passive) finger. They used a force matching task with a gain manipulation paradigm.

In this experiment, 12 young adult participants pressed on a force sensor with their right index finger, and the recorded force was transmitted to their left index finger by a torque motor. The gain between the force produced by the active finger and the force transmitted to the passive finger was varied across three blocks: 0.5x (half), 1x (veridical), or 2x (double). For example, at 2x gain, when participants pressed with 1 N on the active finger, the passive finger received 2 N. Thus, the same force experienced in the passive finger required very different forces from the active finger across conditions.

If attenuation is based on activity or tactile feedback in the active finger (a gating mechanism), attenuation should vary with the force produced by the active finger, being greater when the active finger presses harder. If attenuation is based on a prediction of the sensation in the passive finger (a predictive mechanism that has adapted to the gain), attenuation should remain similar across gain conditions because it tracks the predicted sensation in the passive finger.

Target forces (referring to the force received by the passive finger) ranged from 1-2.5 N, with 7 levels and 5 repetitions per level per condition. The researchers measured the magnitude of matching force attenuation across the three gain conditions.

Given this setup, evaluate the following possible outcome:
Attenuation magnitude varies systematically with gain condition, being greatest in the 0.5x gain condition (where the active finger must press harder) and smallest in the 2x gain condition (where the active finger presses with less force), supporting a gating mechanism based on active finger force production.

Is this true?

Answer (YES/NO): NO